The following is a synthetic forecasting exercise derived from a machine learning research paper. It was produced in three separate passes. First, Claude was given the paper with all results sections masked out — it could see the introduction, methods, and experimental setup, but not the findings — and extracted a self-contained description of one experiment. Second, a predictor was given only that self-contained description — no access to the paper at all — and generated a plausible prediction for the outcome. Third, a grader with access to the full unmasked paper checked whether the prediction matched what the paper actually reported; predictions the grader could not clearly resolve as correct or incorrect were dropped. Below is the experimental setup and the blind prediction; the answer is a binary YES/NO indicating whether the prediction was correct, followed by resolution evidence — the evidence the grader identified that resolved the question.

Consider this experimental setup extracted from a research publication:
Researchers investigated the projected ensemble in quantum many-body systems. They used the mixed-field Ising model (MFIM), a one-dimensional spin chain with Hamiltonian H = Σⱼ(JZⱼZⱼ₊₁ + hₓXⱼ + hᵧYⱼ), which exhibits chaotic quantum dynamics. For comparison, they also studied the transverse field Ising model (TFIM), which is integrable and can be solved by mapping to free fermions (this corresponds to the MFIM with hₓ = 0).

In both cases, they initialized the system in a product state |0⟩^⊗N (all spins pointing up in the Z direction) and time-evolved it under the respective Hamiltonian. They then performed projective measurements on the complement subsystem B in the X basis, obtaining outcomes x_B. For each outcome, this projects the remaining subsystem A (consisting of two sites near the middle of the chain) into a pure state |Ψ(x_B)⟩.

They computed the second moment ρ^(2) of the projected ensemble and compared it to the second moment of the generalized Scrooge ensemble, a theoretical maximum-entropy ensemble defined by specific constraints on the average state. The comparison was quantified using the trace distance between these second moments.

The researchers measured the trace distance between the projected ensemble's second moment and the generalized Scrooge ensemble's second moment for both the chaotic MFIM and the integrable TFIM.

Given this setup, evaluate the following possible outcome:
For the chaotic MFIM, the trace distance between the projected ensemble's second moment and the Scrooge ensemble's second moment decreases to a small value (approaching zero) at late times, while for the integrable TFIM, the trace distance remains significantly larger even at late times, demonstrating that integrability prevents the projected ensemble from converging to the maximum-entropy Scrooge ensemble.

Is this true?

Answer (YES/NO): YES